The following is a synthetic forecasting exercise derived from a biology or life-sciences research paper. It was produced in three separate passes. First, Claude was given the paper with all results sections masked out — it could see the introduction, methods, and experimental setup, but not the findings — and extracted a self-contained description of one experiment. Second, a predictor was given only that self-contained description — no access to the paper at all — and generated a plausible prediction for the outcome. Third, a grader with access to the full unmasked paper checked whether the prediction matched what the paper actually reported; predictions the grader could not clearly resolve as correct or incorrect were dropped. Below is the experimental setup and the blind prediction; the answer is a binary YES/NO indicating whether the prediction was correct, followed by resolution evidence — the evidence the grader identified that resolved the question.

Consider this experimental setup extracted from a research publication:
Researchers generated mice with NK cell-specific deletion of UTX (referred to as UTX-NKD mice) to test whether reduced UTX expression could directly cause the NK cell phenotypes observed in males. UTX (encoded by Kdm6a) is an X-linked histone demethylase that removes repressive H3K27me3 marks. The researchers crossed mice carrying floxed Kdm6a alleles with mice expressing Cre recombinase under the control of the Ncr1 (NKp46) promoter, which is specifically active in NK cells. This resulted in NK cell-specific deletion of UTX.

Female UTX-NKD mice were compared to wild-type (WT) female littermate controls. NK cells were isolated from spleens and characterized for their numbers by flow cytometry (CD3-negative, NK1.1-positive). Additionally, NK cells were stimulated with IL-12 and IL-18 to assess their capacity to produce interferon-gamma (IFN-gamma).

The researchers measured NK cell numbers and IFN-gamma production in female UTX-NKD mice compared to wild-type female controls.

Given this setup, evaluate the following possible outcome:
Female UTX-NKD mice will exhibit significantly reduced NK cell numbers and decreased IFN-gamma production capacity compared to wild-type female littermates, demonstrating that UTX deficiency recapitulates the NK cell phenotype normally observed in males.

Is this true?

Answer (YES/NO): NO